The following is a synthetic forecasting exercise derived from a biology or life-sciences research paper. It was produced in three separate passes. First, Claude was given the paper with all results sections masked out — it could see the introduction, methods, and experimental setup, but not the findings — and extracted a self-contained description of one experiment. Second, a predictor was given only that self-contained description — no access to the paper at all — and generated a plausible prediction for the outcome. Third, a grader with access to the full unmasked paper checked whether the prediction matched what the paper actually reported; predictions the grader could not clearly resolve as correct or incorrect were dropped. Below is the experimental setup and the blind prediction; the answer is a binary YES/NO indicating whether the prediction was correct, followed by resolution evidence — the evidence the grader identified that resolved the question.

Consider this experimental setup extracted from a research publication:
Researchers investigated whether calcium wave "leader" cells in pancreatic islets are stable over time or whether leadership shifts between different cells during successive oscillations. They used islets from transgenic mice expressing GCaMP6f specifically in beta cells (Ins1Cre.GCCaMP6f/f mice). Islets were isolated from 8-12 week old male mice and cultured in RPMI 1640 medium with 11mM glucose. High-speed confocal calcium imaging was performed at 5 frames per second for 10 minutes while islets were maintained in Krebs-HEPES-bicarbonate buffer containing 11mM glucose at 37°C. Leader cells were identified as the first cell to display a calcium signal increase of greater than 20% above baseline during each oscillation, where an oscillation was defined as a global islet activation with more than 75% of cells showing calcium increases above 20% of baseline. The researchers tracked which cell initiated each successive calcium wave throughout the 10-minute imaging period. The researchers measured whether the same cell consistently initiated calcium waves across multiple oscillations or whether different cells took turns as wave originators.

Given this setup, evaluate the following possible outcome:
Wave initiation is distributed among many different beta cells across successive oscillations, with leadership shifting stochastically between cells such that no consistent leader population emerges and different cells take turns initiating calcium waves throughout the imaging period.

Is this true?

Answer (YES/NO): NO